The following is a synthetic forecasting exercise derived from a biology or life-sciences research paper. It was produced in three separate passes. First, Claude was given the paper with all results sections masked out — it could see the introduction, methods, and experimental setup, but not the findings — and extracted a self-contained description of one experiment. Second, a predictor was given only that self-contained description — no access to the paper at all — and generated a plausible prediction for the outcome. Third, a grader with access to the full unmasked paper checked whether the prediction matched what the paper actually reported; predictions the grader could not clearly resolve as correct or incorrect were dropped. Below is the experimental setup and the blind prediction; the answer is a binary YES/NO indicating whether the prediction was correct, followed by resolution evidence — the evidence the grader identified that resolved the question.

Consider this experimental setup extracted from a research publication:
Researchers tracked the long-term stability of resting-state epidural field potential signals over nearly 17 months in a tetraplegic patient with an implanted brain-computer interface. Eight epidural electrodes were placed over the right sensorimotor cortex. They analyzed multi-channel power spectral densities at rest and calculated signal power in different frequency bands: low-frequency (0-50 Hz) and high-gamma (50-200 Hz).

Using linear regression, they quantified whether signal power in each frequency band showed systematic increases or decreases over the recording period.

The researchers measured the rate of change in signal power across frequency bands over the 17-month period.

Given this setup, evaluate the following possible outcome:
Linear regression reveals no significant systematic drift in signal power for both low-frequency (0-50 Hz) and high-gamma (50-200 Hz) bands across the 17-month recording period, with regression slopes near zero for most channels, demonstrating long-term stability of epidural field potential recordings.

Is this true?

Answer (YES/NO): NO